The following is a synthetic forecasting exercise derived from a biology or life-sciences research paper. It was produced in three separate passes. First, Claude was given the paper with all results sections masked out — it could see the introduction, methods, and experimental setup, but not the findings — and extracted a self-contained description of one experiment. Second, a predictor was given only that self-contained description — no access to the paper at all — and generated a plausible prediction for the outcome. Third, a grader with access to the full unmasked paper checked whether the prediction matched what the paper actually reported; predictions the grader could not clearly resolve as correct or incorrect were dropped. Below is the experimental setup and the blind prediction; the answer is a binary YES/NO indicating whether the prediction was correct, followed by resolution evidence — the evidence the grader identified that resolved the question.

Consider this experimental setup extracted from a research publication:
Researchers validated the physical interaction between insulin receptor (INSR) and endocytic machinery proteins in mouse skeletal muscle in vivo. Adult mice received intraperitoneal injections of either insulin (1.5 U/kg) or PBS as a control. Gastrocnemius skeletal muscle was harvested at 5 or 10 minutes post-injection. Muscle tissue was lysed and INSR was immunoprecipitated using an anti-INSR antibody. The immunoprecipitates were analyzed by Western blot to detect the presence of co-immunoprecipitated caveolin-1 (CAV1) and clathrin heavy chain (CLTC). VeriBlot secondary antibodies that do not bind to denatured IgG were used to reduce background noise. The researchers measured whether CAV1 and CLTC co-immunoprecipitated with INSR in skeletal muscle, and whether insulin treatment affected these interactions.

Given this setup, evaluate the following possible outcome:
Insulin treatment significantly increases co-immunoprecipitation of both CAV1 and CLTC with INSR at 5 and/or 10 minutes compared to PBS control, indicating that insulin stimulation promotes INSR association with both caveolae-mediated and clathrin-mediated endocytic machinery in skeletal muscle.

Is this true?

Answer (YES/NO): NO